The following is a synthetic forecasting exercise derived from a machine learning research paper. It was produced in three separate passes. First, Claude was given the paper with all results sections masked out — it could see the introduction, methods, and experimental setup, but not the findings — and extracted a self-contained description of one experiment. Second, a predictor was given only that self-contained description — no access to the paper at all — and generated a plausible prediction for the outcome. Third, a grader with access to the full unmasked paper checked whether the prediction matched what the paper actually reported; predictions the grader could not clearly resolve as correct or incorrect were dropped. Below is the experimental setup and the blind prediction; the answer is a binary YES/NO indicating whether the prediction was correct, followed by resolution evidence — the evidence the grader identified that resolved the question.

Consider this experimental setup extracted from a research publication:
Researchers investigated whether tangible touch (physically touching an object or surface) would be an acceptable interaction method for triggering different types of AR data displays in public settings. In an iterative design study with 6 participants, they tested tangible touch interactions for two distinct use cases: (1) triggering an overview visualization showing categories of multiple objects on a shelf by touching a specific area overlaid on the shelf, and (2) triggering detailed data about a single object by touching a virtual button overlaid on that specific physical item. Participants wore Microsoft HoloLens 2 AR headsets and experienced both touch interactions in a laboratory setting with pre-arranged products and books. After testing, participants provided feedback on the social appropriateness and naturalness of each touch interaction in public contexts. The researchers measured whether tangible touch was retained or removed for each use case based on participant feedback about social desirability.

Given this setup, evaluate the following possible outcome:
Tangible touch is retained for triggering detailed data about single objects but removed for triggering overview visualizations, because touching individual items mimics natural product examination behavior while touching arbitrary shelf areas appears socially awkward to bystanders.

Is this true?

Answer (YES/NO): YES